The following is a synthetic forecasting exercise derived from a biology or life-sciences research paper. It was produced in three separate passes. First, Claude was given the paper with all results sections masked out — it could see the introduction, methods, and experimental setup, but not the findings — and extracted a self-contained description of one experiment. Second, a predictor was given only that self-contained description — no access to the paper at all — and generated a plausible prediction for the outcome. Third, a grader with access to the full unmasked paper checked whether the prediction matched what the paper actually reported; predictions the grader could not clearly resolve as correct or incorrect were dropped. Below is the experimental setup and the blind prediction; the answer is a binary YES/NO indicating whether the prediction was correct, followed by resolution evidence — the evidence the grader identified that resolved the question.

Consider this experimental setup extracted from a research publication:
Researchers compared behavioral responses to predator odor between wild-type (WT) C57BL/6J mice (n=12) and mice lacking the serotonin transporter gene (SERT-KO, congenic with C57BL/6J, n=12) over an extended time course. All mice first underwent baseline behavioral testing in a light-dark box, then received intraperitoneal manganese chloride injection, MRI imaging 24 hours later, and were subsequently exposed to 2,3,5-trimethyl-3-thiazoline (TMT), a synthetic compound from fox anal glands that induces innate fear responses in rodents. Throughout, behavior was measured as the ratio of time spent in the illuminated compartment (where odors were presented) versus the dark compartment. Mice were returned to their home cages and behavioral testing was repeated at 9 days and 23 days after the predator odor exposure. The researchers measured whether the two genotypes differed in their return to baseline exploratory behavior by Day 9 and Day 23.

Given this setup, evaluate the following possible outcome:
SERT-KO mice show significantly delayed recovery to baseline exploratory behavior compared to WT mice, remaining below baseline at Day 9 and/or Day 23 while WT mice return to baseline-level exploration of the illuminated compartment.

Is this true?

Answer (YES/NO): YES